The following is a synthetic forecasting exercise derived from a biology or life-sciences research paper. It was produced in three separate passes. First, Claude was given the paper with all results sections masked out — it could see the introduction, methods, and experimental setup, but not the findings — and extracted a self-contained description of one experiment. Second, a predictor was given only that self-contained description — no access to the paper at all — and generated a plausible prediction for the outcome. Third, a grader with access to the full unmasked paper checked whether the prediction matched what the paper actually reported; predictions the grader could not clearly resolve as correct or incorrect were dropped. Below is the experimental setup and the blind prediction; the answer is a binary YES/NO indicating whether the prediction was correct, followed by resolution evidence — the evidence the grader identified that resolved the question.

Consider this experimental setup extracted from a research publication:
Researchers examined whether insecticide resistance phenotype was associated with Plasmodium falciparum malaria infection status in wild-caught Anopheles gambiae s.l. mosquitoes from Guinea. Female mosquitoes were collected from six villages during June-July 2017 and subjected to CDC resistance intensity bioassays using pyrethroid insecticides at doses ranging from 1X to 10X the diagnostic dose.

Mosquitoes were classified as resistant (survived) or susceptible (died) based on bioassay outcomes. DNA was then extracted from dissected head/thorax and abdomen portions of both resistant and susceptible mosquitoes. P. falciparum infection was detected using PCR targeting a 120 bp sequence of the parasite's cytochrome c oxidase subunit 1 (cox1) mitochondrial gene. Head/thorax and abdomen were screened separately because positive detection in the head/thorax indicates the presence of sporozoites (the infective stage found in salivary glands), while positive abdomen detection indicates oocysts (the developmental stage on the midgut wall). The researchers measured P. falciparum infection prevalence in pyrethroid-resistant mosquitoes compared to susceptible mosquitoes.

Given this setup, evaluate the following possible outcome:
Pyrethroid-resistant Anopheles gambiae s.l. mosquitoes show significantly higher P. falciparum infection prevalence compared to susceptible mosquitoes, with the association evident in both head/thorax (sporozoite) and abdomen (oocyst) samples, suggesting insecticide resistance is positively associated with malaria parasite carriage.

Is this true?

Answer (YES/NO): NO